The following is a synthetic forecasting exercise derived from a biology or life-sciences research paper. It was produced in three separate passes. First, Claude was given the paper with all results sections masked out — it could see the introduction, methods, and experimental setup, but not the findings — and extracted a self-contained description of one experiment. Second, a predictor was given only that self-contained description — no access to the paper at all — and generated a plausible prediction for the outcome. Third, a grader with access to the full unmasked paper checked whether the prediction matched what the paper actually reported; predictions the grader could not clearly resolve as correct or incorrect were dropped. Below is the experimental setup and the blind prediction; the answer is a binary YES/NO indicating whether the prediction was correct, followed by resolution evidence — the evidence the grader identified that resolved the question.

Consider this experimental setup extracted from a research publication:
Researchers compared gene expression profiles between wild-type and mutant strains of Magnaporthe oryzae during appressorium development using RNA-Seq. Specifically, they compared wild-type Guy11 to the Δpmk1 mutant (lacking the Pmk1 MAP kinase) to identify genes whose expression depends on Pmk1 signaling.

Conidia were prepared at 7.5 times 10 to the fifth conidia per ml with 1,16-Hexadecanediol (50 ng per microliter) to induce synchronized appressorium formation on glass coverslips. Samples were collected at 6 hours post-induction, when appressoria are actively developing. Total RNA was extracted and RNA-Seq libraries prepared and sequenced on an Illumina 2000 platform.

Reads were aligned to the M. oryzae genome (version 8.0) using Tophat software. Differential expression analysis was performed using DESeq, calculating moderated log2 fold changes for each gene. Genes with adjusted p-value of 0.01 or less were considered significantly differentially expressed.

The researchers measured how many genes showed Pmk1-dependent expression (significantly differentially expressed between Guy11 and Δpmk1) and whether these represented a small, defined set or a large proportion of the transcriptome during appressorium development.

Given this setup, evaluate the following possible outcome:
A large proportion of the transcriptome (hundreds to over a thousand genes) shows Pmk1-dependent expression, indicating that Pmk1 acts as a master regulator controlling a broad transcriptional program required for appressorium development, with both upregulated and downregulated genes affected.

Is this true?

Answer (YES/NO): YES